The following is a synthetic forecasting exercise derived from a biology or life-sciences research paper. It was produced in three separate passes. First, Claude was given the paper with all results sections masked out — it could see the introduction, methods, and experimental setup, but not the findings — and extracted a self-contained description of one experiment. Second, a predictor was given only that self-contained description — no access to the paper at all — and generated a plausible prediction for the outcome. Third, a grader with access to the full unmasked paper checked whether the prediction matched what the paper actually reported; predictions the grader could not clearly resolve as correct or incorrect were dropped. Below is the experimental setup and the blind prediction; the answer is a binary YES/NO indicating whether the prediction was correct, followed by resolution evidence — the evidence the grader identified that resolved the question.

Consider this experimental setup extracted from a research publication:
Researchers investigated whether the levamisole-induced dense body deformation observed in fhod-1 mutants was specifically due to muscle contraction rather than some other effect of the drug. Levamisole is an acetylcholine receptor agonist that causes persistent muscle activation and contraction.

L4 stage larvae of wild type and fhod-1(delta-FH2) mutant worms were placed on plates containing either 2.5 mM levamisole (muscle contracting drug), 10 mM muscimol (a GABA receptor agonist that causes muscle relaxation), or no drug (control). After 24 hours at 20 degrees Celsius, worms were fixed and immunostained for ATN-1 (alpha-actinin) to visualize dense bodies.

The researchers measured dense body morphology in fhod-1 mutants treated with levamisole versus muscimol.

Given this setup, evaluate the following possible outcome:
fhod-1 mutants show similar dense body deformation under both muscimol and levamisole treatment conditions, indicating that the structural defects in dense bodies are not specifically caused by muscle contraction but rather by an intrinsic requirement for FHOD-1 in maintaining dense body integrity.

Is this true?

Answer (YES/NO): NO